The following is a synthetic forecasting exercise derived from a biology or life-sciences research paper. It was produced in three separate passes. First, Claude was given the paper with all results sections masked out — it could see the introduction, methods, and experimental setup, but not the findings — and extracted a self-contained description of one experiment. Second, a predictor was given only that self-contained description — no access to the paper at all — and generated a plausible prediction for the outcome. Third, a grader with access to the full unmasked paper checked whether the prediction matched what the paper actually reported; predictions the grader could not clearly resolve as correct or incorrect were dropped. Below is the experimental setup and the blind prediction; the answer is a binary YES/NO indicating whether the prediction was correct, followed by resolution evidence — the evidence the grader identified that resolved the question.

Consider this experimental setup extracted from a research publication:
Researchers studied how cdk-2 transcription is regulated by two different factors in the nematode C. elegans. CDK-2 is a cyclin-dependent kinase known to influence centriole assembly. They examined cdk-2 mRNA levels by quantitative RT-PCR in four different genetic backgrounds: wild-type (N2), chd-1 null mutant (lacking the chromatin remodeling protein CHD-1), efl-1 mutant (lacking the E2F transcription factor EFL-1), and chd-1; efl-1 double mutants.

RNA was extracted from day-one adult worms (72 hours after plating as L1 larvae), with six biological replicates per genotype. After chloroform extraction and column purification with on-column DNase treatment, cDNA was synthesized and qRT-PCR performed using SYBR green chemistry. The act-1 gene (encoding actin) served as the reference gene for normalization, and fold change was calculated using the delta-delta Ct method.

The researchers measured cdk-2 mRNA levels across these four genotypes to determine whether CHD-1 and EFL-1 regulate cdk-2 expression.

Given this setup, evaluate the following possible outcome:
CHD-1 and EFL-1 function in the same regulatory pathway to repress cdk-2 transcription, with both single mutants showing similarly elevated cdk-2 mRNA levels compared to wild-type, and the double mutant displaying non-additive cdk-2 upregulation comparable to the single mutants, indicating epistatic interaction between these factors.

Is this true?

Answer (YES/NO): NO